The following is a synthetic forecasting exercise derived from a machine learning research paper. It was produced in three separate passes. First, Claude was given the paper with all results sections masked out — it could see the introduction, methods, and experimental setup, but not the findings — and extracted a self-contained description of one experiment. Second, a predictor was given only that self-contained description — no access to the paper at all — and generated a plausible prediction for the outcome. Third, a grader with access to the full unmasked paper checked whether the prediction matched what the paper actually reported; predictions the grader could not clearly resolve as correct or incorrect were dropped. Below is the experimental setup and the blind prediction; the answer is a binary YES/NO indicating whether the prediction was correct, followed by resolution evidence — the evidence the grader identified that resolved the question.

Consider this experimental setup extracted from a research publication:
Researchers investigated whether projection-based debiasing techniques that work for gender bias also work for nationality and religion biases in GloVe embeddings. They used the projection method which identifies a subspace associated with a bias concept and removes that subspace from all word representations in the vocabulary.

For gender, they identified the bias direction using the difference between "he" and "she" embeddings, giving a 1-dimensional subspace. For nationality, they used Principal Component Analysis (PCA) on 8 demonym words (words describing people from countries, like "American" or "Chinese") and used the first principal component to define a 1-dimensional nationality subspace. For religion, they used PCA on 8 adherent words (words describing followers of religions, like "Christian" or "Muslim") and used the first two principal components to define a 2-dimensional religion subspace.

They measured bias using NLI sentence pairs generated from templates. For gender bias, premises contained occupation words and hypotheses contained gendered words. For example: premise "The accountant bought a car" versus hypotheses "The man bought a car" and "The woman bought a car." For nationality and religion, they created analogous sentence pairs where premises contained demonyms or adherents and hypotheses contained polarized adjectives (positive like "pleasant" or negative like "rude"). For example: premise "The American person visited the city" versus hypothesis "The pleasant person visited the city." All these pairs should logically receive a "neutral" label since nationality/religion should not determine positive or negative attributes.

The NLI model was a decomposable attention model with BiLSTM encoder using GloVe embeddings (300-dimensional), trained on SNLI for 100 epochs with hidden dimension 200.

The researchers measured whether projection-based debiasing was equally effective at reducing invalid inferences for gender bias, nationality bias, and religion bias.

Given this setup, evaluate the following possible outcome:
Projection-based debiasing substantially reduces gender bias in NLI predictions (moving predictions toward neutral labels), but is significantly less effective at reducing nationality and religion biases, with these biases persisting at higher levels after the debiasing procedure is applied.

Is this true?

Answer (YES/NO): NO